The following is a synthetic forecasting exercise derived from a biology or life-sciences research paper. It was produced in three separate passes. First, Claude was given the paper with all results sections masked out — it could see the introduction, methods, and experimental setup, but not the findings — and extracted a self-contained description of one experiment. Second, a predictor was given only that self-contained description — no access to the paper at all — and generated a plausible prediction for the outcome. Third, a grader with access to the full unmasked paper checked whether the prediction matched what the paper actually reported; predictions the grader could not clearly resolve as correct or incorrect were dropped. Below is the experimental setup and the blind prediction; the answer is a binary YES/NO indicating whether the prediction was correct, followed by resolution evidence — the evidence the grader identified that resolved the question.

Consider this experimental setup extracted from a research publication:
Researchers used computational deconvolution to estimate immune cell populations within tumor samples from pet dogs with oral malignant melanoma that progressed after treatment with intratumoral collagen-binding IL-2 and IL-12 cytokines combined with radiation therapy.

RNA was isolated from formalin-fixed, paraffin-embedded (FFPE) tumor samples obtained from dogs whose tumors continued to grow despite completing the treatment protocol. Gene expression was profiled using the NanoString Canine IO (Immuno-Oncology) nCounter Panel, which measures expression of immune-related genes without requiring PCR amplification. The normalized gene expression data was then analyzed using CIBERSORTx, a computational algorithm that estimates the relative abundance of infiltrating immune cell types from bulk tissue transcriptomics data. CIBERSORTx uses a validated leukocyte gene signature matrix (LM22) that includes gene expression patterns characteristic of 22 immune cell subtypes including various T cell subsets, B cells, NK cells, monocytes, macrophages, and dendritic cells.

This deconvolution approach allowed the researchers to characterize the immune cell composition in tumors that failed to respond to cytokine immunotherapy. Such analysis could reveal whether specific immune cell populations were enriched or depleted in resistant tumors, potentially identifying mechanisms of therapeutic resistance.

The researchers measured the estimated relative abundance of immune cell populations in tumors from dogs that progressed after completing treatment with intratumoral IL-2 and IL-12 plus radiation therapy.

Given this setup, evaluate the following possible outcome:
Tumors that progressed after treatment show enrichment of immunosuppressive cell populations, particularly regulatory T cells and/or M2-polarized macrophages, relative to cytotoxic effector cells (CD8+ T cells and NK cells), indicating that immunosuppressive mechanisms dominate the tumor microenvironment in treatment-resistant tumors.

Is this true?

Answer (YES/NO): NO